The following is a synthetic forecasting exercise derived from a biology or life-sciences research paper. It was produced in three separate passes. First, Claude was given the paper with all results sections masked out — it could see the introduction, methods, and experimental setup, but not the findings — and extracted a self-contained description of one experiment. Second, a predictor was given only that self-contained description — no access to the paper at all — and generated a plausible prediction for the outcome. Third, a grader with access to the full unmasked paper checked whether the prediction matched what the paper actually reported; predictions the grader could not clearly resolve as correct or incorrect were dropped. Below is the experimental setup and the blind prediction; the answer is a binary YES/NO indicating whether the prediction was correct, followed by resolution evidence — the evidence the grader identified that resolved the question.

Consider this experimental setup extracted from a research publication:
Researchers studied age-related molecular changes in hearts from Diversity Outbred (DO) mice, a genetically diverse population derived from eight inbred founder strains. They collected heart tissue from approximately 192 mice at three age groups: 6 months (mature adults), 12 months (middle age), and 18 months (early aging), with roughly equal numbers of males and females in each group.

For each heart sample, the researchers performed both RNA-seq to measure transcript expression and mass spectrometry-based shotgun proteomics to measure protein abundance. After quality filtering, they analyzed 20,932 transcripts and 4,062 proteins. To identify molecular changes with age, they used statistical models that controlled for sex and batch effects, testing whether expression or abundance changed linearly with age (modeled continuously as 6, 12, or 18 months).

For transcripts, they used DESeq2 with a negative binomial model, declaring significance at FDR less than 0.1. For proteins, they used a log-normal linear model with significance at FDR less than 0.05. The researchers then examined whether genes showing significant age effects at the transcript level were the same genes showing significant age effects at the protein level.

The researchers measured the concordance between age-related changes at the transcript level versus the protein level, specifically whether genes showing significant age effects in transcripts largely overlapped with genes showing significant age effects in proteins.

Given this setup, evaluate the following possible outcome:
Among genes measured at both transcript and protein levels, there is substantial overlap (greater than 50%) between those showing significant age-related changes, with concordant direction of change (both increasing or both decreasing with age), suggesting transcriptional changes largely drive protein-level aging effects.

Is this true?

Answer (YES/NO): NO